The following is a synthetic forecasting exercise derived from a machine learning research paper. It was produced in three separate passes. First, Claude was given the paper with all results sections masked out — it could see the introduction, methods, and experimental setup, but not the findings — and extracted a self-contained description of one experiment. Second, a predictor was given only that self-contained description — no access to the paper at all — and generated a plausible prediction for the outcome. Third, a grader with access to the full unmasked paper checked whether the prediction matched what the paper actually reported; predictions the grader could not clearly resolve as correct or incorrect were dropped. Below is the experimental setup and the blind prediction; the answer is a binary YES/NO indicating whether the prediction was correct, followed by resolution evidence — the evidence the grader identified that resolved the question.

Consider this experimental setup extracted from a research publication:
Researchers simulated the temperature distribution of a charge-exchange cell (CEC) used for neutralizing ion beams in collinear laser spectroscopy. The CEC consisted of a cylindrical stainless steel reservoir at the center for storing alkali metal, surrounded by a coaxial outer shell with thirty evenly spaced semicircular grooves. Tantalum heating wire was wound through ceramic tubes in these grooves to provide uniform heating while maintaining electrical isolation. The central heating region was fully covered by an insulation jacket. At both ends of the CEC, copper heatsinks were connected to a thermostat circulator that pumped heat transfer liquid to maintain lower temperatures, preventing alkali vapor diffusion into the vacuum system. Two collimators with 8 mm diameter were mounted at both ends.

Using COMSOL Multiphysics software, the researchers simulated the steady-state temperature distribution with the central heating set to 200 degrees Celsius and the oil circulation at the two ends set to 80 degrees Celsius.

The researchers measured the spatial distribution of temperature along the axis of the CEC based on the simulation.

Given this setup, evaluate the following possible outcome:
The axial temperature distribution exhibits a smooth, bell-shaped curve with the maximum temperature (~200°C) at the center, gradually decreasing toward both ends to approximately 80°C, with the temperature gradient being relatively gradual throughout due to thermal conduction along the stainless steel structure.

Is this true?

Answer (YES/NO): NO